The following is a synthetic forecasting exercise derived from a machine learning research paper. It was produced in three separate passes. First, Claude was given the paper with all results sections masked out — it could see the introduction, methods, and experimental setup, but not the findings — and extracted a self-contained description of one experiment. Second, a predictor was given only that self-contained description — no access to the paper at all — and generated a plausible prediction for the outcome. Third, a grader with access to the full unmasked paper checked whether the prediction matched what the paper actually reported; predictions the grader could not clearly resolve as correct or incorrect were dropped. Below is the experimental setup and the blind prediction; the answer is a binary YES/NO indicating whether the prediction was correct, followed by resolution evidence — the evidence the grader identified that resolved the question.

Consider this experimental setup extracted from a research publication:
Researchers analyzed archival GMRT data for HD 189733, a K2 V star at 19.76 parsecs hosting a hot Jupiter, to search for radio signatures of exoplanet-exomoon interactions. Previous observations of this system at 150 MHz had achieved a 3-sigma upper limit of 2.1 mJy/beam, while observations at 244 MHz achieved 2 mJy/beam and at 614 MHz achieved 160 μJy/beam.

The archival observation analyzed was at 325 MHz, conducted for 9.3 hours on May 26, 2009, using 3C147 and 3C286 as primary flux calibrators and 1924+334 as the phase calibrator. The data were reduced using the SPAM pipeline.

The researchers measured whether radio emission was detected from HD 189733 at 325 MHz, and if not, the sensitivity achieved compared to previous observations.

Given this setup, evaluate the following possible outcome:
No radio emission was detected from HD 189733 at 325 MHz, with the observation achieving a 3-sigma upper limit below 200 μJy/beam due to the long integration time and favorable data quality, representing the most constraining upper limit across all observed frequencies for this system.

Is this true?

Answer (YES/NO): NO